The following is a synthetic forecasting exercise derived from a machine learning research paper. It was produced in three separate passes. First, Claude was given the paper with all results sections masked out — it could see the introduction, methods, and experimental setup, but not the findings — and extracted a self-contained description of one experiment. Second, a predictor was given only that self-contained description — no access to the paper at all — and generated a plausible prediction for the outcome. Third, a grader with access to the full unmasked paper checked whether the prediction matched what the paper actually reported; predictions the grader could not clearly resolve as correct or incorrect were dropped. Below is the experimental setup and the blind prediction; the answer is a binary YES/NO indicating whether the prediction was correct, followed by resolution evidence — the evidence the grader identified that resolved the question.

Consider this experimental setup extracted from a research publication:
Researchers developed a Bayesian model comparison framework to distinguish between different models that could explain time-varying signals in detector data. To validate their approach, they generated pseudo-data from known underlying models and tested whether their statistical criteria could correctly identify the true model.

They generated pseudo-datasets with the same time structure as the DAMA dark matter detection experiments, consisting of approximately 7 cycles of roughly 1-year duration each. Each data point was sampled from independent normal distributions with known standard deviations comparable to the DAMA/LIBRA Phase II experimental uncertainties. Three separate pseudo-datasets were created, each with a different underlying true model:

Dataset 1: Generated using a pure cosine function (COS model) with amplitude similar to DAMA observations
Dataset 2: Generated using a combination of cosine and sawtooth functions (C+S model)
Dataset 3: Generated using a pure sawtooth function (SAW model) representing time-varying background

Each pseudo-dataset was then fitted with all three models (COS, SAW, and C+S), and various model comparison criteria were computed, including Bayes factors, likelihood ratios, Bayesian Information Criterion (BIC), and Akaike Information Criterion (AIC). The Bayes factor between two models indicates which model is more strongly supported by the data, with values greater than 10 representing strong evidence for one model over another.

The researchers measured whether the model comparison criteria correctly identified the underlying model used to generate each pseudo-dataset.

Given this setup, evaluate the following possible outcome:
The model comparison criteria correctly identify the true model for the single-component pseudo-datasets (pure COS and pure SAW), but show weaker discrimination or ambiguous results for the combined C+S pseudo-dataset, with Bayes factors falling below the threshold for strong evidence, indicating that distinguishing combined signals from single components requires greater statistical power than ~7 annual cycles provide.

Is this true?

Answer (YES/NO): NO